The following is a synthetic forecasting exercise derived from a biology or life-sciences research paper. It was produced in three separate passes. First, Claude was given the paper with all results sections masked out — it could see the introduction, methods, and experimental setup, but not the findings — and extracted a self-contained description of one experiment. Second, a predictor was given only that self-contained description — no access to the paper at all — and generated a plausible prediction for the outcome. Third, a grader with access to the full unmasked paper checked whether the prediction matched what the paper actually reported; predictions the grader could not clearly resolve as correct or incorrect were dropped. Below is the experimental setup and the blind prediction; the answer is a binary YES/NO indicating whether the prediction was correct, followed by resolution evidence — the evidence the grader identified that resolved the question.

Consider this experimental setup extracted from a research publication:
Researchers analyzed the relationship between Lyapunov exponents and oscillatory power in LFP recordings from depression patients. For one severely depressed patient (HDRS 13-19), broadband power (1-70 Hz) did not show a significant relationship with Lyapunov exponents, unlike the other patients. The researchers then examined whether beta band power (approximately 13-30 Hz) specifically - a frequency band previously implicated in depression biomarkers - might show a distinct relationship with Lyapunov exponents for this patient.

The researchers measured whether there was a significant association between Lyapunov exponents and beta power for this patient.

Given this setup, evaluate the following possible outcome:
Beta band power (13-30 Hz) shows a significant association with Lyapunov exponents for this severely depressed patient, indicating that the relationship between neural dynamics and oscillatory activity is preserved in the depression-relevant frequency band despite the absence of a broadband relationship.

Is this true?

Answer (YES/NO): YES